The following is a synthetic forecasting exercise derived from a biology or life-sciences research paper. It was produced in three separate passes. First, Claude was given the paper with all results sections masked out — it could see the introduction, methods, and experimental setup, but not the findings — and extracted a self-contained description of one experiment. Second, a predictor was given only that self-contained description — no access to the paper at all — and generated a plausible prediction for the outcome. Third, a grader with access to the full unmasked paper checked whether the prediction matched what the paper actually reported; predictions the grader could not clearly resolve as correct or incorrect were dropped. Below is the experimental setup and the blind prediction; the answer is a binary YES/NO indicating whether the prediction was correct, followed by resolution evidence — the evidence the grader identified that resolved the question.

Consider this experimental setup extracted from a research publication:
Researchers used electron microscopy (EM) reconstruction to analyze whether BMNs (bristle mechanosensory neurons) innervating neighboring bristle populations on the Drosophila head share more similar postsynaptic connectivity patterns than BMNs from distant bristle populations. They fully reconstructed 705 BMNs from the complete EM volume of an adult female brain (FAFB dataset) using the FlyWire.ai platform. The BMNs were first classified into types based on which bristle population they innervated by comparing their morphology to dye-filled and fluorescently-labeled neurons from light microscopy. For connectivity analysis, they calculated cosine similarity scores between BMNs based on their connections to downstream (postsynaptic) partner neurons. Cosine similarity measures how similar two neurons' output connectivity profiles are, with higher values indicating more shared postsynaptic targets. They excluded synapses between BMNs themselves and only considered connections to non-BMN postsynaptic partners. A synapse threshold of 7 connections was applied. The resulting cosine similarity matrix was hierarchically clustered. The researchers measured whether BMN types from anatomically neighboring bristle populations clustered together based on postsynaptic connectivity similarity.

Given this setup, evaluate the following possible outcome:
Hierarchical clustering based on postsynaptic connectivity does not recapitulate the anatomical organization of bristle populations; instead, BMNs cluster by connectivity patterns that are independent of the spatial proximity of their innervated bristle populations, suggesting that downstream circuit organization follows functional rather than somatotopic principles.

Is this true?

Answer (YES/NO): NO